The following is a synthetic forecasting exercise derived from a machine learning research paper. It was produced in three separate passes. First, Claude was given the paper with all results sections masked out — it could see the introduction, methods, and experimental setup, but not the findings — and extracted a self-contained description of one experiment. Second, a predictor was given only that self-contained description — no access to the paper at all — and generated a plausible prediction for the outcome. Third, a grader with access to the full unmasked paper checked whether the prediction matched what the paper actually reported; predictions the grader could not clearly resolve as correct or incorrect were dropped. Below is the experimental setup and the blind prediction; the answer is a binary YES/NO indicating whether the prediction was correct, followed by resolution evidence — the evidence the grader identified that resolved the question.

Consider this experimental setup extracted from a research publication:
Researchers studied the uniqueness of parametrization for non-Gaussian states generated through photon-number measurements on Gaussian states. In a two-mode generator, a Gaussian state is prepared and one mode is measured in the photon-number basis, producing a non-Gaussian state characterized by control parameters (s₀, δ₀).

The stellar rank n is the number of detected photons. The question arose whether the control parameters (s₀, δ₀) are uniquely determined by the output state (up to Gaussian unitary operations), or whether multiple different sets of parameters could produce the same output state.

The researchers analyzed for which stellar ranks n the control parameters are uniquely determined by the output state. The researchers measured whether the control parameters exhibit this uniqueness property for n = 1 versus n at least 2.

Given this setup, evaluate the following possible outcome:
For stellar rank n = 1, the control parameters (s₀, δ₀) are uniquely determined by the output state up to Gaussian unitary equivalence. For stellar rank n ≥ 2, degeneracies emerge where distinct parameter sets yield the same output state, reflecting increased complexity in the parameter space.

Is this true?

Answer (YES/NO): NO